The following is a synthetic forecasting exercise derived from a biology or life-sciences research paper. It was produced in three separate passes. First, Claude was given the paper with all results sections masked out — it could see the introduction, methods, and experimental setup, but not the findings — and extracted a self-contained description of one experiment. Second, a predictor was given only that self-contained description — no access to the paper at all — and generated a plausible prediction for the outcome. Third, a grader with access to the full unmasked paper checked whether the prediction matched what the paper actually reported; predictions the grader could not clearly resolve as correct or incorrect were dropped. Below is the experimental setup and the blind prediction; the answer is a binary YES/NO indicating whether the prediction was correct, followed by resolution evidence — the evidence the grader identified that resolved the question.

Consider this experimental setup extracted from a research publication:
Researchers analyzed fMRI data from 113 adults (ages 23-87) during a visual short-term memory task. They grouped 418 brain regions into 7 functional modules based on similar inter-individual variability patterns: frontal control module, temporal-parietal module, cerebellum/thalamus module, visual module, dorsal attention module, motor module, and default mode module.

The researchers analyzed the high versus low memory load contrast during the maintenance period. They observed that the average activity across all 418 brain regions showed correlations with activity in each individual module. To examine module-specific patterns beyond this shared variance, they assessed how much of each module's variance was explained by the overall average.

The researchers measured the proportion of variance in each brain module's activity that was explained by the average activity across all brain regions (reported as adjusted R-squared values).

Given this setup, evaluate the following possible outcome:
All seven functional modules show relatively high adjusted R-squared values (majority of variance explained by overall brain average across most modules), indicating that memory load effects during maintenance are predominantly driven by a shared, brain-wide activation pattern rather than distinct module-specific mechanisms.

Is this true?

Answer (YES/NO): YES